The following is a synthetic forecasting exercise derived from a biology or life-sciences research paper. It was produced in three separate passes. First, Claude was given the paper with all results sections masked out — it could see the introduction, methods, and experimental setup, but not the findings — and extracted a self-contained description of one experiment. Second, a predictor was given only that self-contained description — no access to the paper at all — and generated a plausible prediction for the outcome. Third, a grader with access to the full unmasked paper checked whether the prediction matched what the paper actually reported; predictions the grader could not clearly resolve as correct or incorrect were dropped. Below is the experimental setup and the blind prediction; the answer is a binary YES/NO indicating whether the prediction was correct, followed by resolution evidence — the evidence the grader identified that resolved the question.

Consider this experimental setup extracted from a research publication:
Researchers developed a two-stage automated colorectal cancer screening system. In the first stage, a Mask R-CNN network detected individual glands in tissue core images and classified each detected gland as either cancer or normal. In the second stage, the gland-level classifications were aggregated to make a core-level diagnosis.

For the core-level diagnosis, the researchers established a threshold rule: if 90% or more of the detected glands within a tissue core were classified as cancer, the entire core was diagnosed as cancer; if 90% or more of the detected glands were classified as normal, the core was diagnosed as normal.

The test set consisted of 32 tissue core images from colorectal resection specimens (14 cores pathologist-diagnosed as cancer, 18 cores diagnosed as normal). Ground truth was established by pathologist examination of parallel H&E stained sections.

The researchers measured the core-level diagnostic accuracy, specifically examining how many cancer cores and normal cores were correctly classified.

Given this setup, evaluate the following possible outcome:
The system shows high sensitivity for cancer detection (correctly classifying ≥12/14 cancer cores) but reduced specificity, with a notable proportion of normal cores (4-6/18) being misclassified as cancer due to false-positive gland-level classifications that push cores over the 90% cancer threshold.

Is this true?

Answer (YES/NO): NO